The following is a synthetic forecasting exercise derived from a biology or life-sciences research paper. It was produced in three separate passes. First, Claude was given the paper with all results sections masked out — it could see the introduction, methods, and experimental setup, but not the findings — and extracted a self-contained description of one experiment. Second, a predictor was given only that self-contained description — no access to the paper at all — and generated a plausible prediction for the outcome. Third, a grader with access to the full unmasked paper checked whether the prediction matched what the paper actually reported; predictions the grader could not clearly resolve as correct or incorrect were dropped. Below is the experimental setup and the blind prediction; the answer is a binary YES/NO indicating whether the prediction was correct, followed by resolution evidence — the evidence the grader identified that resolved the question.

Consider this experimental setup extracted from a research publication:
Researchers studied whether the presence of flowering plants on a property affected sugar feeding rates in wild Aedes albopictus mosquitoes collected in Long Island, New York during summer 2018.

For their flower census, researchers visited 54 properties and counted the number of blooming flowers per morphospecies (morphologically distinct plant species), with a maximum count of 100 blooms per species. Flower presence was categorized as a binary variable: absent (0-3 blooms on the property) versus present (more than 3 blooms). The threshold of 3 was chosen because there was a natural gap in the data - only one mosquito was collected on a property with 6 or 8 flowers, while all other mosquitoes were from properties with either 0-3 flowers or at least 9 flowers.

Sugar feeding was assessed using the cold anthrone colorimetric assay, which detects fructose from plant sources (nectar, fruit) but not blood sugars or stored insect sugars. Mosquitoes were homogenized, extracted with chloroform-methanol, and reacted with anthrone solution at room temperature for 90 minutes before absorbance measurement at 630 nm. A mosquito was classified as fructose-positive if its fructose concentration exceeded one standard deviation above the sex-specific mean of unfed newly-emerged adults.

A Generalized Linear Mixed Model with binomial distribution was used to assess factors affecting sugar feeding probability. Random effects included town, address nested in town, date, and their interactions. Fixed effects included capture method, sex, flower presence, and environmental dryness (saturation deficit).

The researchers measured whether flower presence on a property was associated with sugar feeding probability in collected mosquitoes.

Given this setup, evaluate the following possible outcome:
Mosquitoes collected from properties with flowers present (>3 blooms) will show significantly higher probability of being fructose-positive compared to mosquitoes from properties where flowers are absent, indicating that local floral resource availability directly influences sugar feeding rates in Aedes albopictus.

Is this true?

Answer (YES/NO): NO